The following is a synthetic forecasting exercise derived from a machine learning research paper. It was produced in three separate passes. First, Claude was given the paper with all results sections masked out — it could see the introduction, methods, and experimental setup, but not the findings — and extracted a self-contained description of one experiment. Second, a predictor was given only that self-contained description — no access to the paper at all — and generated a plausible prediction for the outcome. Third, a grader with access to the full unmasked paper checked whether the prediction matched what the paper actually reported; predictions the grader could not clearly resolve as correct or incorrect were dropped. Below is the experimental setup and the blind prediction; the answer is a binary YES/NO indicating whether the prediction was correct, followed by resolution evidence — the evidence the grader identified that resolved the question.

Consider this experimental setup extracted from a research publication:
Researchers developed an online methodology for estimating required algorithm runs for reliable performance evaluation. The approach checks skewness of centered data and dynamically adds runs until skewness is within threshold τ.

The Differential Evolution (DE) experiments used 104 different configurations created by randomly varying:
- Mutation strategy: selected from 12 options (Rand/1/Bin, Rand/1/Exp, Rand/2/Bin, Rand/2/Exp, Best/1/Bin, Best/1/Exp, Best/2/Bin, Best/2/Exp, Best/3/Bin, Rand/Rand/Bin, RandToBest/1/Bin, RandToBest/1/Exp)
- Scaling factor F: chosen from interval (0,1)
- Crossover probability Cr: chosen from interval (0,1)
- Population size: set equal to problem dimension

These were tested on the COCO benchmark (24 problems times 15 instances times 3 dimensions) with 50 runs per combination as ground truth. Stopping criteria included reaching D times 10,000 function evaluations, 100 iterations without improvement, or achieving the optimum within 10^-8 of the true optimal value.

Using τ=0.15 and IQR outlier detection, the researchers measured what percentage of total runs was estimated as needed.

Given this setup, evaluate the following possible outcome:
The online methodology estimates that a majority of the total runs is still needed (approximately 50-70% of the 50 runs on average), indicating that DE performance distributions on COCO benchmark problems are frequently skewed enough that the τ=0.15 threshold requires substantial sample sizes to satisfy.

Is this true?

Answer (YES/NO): NO